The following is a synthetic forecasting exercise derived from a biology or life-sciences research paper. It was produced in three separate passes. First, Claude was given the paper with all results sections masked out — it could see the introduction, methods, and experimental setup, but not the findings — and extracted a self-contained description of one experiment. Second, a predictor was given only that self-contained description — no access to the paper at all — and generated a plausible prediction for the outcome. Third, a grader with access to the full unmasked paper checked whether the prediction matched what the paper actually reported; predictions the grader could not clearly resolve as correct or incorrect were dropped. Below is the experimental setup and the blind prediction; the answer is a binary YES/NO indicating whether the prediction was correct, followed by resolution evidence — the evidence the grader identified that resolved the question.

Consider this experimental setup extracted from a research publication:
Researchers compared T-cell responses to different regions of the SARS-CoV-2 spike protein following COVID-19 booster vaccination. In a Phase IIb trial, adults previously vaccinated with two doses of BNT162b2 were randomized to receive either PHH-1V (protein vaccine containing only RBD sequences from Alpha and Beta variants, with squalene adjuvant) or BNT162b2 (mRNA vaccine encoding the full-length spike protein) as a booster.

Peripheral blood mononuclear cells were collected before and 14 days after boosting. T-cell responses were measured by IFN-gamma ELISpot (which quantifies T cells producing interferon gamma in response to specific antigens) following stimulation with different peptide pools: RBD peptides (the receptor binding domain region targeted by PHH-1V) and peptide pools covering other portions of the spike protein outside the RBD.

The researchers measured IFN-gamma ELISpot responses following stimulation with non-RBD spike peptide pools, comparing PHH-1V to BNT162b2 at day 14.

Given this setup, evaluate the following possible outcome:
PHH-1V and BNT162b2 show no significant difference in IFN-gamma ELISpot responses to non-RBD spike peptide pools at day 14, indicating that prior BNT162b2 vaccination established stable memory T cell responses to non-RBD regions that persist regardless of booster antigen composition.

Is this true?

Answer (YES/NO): NO